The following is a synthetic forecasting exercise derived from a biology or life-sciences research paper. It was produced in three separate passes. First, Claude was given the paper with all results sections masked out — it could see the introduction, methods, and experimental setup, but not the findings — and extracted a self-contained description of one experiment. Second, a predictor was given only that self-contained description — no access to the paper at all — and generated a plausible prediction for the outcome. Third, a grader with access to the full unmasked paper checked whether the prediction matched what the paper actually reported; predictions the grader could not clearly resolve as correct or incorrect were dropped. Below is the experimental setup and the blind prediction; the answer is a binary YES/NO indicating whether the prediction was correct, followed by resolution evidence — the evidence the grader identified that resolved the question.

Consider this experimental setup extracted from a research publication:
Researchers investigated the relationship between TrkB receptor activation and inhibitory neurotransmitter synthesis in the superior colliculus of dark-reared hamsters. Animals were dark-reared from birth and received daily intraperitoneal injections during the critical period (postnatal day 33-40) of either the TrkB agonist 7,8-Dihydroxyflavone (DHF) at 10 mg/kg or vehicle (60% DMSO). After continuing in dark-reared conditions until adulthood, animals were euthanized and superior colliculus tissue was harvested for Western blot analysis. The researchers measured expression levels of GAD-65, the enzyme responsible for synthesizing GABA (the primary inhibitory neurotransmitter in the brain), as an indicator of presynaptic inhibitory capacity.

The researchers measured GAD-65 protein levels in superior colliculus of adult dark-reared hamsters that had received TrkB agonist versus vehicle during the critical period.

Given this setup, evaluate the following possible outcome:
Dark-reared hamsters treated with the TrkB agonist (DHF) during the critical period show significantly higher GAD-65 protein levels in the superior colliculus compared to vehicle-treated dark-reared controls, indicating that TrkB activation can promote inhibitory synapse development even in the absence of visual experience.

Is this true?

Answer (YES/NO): YES